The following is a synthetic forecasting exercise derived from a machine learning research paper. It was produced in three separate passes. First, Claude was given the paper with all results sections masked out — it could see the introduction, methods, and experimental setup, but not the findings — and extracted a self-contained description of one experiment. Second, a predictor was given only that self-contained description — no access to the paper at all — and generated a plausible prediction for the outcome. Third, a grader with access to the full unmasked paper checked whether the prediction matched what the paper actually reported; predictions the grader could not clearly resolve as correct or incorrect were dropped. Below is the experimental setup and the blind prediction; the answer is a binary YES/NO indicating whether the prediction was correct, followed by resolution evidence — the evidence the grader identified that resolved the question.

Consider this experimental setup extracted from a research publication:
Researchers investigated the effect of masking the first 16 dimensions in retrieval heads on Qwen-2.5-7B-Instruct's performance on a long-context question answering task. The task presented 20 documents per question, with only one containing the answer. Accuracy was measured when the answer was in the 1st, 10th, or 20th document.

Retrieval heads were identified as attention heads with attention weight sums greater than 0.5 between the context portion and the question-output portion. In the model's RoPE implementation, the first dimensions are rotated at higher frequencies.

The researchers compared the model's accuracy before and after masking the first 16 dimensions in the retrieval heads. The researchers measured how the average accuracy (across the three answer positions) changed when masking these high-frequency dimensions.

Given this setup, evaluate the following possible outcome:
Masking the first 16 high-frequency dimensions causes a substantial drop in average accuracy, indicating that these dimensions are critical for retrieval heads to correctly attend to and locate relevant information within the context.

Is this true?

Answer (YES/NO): NO